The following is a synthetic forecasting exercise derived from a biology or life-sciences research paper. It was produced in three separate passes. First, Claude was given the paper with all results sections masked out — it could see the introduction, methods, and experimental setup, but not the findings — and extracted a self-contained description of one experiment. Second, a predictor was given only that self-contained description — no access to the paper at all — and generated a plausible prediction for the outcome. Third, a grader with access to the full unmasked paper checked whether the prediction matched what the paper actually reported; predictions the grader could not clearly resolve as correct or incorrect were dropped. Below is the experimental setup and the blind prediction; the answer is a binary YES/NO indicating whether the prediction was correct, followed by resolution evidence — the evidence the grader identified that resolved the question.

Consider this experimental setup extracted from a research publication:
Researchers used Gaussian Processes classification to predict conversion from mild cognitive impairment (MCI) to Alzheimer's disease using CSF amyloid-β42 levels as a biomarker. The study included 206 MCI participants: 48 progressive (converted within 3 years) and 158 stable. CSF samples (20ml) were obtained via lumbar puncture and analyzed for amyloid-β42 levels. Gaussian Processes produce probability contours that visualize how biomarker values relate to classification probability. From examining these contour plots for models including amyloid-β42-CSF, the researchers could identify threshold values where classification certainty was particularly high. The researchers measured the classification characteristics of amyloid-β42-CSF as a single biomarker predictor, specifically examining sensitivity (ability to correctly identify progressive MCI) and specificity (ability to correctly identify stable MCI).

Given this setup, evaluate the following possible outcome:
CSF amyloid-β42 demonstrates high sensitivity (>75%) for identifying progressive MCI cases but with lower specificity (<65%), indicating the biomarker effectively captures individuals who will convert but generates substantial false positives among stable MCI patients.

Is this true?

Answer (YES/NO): NO